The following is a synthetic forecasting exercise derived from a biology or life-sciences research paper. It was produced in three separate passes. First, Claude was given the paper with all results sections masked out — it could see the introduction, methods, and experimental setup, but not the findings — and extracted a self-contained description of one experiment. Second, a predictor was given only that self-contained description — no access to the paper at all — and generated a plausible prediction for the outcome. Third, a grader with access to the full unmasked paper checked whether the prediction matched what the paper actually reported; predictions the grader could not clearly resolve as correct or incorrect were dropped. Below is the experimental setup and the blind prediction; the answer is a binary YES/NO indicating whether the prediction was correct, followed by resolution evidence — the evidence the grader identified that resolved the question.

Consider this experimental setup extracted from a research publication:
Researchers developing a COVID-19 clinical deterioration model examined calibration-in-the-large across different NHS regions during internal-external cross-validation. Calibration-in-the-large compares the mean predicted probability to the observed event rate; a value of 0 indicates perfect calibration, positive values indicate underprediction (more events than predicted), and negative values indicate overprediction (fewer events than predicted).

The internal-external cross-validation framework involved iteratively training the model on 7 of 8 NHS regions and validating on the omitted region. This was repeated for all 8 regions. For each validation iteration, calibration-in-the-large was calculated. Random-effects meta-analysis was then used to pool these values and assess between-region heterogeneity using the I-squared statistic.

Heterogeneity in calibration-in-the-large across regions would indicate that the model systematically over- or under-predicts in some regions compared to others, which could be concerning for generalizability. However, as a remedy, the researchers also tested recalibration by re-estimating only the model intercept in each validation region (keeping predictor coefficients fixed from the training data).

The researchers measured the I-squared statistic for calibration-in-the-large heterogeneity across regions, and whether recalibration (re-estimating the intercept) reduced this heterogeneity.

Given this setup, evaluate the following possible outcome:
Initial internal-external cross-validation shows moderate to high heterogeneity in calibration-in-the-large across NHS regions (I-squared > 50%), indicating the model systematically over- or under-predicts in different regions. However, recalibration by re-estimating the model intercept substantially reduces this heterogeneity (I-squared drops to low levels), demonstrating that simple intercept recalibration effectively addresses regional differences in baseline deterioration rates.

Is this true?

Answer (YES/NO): NO